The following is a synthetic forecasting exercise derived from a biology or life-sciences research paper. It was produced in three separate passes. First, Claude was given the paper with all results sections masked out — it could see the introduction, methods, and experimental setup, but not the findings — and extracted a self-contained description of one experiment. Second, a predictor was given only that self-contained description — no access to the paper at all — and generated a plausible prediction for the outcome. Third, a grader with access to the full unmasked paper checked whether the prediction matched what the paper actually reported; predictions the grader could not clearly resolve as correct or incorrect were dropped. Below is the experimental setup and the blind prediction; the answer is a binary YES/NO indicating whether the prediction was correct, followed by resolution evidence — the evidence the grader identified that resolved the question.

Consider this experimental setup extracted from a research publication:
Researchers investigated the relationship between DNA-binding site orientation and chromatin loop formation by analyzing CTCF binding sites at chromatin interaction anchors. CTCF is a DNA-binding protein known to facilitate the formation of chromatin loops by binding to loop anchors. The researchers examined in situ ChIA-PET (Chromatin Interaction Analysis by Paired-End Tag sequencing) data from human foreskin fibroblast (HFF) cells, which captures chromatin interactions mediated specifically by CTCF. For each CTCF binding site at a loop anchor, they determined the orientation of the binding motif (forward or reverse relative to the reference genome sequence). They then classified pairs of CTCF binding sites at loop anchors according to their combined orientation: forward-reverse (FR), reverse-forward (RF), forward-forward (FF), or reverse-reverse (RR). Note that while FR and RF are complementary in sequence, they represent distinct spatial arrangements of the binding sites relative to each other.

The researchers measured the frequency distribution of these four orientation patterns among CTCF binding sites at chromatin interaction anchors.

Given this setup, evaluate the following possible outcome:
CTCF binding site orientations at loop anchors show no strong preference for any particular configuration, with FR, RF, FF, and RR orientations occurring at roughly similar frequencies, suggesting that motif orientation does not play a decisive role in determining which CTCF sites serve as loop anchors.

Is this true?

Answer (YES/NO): NO